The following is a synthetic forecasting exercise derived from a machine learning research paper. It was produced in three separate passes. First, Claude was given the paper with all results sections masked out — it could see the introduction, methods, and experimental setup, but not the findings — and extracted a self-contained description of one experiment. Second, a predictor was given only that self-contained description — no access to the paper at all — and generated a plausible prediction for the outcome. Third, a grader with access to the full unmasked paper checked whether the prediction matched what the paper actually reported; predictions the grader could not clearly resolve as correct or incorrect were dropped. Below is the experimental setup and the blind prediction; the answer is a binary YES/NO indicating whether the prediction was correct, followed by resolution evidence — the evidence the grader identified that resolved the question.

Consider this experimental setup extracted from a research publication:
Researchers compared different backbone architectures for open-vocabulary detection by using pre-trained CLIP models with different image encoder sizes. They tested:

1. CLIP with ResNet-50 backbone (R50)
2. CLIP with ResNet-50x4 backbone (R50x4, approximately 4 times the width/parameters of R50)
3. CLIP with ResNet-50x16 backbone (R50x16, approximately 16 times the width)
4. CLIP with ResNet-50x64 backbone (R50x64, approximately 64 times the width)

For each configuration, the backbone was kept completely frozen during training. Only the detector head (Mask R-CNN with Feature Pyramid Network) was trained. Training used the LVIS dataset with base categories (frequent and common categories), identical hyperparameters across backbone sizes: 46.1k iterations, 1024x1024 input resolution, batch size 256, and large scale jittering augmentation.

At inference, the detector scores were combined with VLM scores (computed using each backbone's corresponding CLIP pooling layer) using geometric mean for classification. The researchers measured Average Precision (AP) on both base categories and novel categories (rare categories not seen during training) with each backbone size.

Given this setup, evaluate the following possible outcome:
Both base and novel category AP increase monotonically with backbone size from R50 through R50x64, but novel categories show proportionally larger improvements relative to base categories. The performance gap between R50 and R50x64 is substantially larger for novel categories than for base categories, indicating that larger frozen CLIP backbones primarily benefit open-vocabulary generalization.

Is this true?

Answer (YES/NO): YES